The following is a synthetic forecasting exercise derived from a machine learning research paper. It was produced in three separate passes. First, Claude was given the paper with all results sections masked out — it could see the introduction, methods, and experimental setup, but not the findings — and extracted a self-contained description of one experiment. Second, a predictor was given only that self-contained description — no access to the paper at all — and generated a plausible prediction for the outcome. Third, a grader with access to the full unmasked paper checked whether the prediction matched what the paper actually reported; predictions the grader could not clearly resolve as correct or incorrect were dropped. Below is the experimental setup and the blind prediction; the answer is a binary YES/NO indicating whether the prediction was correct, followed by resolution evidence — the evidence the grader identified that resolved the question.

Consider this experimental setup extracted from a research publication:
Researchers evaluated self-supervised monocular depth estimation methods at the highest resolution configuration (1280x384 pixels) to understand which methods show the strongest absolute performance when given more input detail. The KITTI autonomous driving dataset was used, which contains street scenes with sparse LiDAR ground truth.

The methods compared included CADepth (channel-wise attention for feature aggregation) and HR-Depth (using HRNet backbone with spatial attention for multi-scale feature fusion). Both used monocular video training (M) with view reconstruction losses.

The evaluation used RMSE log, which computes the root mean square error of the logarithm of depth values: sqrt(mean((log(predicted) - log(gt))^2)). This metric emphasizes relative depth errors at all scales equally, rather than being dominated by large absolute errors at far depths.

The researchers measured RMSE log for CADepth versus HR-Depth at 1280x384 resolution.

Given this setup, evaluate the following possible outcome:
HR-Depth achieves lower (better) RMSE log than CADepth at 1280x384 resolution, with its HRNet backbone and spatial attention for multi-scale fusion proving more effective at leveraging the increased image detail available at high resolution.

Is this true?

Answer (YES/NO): NO